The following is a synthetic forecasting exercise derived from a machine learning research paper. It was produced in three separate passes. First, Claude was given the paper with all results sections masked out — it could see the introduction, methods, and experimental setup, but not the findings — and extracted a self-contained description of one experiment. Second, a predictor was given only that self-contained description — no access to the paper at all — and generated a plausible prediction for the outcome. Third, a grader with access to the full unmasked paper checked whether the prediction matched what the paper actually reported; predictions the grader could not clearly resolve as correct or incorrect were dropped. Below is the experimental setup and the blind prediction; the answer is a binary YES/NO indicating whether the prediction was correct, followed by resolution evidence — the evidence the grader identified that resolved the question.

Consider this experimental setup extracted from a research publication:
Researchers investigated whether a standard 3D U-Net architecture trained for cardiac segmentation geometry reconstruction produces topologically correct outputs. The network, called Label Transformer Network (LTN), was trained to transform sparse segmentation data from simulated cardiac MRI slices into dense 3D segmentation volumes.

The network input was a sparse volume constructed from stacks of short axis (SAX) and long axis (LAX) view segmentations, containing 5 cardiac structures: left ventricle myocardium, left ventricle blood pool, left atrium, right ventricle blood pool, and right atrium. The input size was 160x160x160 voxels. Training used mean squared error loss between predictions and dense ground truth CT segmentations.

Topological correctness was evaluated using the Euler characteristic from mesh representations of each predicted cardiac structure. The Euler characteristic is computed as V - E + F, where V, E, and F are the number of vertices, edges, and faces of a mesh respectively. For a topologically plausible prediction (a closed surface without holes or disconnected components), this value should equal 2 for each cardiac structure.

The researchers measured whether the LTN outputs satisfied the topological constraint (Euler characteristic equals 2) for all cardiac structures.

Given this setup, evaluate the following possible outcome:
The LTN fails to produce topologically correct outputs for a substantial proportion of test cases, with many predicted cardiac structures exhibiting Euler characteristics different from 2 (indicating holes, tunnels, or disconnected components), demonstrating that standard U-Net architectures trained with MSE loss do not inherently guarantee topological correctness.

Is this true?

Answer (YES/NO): NO